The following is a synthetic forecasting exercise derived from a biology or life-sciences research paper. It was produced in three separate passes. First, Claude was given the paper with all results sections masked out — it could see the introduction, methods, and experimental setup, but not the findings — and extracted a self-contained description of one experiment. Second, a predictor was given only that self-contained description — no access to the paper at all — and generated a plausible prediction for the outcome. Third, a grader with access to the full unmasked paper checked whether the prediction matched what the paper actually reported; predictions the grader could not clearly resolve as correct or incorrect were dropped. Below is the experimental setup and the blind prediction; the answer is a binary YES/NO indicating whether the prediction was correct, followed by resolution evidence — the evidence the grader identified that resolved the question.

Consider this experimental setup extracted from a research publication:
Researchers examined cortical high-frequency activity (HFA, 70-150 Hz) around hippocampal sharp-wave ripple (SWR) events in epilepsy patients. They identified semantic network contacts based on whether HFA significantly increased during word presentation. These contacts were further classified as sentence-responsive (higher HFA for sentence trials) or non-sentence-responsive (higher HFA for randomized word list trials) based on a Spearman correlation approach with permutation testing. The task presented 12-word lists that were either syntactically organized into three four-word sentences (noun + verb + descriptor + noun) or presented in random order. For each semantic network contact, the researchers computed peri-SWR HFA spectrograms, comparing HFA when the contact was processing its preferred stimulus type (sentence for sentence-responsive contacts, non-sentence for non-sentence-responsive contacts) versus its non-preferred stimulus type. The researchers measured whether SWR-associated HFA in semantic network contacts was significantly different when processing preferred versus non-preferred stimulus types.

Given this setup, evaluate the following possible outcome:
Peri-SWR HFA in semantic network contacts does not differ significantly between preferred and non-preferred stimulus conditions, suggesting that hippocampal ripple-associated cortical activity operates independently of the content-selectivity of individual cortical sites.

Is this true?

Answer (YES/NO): NO